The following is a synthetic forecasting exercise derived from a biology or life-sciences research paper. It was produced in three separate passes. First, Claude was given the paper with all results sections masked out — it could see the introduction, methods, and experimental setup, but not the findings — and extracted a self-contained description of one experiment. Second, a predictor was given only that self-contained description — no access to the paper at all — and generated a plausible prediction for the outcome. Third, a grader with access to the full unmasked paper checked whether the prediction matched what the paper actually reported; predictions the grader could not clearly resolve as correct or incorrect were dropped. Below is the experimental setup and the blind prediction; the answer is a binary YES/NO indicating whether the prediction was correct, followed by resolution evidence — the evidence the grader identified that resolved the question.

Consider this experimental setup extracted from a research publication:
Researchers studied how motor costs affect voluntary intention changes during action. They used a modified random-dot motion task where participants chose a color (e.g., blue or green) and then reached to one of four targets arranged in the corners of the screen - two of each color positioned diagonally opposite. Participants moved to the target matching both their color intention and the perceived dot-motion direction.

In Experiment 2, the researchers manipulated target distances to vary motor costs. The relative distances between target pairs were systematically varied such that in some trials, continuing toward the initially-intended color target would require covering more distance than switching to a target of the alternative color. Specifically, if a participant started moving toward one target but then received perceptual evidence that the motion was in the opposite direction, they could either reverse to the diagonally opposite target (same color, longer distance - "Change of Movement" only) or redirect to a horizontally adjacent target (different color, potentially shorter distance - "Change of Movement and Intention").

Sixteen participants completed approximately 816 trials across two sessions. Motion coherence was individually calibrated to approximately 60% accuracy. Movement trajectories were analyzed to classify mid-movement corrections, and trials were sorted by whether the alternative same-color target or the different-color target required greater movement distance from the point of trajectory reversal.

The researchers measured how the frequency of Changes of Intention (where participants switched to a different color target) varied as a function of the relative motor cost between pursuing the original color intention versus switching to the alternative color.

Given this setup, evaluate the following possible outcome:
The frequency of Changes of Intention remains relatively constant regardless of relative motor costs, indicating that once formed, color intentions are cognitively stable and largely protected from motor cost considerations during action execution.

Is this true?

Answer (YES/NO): NO